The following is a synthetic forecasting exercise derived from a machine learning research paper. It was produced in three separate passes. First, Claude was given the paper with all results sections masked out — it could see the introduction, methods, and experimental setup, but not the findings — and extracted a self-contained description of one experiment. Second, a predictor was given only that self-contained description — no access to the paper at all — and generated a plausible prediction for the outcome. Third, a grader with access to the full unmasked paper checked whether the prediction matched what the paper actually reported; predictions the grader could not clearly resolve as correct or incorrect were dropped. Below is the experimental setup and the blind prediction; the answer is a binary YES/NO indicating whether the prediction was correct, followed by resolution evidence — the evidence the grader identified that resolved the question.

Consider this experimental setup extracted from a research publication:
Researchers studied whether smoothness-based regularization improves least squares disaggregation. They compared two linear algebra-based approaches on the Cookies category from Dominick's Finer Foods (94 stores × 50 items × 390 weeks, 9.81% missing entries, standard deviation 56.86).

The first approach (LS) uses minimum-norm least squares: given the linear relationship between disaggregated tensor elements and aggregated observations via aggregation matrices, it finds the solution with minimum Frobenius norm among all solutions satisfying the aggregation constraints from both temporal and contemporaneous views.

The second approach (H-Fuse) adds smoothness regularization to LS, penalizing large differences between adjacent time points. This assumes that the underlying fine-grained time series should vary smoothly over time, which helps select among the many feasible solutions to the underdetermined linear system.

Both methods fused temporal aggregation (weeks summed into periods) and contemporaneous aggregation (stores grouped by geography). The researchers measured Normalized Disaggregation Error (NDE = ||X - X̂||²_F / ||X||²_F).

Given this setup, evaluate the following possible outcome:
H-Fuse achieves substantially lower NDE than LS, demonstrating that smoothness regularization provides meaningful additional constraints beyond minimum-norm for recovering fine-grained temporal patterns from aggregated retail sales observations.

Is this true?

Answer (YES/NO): NO